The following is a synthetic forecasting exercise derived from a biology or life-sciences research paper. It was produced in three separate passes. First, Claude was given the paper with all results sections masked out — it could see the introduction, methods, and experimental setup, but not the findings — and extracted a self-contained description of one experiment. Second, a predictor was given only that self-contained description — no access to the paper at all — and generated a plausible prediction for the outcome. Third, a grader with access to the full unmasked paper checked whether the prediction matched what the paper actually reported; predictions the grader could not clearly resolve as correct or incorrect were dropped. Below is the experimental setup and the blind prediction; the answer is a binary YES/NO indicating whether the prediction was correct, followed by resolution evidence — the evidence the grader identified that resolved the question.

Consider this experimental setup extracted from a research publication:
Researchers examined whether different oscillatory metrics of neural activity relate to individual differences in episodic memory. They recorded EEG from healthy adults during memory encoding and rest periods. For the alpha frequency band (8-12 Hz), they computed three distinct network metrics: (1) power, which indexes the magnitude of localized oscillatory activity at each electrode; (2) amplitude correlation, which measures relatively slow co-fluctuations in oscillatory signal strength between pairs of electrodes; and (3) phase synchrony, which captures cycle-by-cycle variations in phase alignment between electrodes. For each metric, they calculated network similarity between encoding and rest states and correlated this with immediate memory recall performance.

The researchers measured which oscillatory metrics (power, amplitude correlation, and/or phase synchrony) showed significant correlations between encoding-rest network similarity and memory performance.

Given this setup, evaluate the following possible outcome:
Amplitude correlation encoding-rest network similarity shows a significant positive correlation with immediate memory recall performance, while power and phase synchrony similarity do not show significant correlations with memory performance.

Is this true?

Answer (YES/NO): NO